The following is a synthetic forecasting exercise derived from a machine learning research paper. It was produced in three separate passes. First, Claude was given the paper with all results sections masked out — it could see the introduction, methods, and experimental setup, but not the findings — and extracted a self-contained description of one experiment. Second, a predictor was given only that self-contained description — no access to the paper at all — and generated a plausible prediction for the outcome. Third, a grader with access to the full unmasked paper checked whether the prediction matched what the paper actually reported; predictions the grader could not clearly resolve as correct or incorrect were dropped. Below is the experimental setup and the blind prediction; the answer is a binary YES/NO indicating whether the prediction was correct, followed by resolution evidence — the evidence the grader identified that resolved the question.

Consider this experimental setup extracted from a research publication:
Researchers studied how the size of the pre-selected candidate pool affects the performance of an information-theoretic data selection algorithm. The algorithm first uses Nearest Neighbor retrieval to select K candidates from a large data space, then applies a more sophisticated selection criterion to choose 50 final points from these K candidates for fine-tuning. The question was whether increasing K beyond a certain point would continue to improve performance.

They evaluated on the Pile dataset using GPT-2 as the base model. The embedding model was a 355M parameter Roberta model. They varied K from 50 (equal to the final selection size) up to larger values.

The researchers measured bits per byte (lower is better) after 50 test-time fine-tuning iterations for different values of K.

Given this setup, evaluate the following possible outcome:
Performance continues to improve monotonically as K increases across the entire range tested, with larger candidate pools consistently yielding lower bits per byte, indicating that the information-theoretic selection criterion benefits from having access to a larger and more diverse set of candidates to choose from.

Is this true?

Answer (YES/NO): NO